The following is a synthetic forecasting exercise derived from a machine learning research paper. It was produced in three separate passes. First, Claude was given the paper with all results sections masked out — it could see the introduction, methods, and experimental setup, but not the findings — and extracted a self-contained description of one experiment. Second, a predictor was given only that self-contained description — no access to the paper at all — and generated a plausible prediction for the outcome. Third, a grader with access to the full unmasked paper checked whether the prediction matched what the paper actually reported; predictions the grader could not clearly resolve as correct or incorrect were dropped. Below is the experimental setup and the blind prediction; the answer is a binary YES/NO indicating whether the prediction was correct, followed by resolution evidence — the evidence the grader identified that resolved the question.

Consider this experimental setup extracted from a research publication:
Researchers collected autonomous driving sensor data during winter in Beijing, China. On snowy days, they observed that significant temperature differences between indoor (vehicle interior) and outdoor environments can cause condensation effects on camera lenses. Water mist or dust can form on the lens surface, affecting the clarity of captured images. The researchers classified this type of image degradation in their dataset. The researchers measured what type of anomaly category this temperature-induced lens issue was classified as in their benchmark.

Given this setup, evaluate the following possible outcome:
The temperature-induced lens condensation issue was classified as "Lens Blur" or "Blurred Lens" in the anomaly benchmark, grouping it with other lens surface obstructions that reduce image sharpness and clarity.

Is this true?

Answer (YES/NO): NO